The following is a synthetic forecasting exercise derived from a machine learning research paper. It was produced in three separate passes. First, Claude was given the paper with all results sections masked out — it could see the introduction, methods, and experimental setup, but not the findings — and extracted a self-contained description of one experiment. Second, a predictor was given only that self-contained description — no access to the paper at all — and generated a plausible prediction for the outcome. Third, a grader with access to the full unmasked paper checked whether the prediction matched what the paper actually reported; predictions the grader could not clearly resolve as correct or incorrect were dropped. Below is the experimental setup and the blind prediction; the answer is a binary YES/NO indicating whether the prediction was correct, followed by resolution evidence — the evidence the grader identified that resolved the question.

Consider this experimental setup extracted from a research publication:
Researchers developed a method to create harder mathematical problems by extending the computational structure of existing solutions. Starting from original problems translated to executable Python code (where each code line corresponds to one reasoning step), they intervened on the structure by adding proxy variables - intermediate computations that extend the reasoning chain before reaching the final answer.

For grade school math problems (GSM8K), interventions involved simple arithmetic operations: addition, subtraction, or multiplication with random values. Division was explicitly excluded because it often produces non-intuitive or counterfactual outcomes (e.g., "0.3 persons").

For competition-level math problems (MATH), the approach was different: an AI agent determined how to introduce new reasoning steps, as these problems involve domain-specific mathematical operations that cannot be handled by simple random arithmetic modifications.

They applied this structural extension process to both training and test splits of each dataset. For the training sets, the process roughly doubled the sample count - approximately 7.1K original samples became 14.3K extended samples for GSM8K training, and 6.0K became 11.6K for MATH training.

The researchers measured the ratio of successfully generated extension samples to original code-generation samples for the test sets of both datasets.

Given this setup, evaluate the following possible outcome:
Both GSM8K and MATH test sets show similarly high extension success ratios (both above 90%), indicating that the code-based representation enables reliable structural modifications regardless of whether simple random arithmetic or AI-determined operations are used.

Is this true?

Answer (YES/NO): NO